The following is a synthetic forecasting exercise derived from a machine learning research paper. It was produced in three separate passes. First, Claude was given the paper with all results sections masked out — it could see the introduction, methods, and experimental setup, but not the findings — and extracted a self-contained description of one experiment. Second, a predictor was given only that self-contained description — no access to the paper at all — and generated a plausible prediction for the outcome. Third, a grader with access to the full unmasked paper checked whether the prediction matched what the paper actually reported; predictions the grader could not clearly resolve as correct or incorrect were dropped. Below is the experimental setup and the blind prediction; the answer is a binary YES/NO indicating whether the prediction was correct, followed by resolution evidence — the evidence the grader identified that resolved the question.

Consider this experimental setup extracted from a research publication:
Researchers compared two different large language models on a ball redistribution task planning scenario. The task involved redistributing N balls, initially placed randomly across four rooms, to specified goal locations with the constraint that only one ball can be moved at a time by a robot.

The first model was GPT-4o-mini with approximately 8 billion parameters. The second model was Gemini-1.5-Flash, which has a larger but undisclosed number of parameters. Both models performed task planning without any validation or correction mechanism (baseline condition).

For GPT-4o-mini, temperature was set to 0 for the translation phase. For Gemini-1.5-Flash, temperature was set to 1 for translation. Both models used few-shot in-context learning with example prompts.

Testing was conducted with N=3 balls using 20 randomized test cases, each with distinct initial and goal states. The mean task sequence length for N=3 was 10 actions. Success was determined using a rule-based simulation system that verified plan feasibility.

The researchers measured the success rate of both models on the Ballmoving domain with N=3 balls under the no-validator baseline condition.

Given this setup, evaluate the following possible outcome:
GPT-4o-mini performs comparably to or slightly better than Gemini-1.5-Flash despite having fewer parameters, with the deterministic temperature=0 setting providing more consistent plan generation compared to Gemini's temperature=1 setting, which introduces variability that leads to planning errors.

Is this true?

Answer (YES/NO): NO